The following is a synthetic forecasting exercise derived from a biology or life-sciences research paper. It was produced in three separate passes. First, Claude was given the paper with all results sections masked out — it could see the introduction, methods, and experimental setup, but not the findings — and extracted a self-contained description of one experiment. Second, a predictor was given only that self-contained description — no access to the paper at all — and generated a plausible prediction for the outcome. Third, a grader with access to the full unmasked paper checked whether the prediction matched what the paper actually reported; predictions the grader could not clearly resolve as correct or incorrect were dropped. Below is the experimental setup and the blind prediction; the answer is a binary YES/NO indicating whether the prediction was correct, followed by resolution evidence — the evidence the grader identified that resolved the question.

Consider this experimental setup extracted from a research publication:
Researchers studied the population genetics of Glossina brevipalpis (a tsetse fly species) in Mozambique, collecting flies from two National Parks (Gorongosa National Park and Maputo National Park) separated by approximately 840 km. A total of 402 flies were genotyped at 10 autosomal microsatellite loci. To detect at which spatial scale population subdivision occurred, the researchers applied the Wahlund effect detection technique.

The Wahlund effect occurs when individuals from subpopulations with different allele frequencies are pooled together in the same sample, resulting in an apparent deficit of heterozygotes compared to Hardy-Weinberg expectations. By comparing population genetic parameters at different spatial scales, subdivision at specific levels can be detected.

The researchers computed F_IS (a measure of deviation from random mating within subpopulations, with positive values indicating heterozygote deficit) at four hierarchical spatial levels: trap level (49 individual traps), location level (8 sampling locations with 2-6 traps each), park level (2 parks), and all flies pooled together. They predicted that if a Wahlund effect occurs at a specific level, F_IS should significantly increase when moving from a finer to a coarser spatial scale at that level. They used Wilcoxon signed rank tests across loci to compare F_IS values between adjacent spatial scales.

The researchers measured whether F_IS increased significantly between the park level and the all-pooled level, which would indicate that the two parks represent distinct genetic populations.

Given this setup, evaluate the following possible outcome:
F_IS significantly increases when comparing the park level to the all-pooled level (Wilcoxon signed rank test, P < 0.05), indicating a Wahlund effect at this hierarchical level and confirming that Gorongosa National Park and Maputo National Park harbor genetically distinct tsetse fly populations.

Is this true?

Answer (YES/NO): YES